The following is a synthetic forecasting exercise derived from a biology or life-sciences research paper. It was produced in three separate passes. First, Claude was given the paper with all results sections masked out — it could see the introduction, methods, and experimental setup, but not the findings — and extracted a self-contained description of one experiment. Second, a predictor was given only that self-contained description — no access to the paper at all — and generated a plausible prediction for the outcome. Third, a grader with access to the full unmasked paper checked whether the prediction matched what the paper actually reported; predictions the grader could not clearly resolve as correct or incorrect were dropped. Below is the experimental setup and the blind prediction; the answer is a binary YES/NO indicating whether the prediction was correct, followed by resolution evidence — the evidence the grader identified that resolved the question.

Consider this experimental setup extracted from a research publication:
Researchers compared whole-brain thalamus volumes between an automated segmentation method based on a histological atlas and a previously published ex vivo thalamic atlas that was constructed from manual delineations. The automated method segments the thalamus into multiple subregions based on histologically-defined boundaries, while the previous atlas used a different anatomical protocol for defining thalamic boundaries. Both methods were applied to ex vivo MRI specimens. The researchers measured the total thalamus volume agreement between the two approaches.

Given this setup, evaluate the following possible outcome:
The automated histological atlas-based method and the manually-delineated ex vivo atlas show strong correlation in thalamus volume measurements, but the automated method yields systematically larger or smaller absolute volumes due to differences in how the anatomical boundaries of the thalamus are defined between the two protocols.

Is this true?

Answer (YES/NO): YES